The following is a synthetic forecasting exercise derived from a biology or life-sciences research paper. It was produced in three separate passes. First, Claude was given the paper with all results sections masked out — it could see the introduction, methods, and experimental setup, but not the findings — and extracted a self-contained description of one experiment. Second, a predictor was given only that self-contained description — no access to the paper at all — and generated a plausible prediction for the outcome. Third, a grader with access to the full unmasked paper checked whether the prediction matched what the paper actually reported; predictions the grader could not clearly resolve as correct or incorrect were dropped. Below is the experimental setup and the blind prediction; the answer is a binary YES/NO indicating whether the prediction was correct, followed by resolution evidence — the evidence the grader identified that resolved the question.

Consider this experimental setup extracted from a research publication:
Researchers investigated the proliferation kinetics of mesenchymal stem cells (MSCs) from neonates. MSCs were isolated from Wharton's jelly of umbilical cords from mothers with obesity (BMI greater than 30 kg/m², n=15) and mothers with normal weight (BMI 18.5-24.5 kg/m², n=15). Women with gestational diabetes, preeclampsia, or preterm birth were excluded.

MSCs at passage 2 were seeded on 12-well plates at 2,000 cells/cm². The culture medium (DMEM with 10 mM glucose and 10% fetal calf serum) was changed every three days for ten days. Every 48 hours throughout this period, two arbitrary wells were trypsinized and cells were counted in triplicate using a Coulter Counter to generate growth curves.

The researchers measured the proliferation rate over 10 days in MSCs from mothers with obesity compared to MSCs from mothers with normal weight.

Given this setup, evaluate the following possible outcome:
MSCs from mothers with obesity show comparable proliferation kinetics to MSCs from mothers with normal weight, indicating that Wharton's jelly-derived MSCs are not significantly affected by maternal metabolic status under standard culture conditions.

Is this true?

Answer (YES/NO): NO